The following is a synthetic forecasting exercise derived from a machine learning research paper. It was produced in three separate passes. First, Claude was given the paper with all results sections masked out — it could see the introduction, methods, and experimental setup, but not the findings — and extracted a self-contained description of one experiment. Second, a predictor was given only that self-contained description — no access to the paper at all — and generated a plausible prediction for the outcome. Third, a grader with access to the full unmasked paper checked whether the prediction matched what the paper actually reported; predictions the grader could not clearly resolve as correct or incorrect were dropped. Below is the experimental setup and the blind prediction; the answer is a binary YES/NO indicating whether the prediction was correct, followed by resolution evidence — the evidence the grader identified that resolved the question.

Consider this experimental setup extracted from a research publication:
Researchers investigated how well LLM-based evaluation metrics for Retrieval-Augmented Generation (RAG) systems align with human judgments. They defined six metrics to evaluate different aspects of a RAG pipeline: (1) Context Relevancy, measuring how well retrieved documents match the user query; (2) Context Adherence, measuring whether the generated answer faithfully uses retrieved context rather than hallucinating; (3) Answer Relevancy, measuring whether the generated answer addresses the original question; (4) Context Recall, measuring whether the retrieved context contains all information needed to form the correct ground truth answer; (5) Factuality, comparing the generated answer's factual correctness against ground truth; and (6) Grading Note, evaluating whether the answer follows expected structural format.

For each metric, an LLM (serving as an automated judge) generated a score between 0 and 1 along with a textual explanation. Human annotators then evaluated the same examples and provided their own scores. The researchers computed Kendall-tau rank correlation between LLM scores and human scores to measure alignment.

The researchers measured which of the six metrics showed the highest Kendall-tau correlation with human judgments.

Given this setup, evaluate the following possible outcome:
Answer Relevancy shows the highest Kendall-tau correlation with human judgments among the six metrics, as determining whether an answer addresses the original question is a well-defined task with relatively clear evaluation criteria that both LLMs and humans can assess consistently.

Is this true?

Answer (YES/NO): NO